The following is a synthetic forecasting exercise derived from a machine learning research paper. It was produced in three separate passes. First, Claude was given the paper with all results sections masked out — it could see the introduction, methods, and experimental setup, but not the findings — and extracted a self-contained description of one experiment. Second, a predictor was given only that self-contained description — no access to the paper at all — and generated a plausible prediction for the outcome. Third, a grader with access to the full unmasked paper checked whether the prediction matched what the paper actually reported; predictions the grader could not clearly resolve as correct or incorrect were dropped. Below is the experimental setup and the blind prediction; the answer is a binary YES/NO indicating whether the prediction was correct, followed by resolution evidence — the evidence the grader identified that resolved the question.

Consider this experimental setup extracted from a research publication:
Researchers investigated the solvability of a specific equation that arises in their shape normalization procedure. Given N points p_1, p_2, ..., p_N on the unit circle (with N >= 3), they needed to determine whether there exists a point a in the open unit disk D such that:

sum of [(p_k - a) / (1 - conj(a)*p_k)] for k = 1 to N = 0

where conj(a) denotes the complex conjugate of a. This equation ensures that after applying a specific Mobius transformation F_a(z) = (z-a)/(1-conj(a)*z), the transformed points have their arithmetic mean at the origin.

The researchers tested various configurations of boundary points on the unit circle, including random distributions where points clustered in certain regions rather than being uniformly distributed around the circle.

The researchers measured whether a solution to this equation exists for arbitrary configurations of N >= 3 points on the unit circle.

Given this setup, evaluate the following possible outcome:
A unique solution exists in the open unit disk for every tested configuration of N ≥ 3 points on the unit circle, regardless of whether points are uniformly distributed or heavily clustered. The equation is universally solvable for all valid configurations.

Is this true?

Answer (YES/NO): YES